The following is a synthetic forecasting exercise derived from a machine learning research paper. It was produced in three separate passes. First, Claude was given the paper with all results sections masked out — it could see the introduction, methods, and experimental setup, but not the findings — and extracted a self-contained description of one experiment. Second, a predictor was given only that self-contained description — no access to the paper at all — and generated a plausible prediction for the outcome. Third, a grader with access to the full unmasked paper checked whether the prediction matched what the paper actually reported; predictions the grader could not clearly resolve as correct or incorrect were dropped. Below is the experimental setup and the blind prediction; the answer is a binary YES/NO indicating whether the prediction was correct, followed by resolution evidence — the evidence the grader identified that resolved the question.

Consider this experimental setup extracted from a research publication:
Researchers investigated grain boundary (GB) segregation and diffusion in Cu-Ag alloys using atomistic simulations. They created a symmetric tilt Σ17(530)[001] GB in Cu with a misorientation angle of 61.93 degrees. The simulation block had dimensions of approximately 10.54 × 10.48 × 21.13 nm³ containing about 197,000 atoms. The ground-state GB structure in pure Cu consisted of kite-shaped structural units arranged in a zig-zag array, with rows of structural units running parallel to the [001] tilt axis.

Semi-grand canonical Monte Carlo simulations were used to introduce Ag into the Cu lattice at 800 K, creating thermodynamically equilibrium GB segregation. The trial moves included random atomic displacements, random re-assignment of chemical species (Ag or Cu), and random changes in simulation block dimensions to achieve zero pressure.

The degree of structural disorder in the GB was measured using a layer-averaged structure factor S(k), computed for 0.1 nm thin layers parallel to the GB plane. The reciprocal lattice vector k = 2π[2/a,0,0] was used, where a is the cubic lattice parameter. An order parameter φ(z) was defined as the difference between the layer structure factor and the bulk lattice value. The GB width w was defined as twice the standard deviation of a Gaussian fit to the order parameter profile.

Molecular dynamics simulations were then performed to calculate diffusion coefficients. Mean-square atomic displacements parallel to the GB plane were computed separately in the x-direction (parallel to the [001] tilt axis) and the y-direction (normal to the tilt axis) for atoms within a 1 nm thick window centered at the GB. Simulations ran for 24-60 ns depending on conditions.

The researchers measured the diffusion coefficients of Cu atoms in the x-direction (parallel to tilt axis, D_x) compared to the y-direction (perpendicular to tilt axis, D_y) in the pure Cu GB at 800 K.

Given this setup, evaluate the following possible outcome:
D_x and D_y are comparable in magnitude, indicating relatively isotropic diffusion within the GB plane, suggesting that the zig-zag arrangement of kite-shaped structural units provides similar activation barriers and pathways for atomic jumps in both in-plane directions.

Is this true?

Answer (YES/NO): YES